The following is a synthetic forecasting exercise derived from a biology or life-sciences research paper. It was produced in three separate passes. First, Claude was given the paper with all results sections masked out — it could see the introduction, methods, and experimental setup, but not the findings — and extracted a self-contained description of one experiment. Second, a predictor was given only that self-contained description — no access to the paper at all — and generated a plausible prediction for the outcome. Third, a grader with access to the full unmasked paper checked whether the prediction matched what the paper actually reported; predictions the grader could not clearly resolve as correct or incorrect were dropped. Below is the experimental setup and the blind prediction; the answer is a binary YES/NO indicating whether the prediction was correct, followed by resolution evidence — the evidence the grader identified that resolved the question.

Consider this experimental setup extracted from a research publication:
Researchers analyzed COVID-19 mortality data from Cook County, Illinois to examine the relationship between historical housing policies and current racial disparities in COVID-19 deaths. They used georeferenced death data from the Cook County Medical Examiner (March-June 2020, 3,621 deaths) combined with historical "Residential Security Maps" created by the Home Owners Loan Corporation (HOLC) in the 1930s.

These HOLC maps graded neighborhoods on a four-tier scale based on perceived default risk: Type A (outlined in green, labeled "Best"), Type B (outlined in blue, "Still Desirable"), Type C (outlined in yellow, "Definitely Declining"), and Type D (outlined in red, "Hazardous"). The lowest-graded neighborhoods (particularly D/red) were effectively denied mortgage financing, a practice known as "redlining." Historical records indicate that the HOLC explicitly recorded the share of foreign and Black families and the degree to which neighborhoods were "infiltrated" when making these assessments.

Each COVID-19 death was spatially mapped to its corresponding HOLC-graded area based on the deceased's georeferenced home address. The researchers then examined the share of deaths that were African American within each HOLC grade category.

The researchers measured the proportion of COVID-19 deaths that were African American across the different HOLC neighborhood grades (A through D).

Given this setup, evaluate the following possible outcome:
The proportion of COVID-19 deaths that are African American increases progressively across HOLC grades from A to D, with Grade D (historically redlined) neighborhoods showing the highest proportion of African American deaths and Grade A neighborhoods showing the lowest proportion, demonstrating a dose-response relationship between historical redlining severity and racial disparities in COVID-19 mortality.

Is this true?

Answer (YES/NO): NO